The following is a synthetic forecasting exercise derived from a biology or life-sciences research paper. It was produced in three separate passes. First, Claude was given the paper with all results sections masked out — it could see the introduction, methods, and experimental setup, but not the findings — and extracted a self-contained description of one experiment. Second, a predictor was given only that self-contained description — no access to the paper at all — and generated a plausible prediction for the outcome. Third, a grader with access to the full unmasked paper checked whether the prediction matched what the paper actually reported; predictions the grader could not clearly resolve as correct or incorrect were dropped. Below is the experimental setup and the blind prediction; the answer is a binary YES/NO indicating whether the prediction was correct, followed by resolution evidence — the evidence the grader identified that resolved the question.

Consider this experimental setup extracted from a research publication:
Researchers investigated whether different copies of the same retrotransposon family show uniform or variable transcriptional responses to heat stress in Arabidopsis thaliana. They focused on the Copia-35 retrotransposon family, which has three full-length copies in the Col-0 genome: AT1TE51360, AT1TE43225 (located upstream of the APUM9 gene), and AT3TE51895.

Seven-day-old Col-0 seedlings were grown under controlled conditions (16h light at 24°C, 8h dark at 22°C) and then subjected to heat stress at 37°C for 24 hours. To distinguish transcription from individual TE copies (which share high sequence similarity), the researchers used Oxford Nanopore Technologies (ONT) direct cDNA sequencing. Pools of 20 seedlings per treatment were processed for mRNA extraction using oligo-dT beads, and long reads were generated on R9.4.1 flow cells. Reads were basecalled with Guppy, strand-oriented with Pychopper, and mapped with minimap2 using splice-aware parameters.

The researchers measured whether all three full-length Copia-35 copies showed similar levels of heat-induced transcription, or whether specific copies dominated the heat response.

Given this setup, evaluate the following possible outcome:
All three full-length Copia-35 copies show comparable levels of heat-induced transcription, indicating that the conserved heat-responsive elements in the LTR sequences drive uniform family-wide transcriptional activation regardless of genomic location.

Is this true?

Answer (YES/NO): NO